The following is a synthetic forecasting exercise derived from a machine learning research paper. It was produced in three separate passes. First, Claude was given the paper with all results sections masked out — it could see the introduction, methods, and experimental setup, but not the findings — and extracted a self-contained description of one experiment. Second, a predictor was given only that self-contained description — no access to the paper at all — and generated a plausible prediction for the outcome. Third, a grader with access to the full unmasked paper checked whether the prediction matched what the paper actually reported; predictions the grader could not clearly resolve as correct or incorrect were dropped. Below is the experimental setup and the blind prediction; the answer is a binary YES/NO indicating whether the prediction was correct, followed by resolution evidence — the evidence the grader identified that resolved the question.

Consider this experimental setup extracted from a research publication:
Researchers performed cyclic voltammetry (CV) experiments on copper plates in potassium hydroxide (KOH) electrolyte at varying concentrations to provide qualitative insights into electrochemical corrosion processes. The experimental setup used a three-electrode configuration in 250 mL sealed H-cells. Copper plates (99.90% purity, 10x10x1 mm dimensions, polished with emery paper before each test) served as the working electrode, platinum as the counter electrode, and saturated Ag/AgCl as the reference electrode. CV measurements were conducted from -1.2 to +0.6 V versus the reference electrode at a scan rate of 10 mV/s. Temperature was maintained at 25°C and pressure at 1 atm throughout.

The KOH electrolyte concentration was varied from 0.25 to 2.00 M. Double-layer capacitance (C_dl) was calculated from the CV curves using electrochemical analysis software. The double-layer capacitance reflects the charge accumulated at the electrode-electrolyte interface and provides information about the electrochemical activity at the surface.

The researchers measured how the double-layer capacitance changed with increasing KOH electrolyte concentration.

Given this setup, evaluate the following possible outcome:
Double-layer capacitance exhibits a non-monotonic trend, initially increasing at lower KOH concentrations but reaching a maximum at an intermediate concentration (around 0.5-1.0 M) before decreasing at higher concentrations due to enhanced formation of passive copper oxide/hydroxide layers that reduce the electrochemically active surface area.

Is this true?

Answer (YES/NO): NO